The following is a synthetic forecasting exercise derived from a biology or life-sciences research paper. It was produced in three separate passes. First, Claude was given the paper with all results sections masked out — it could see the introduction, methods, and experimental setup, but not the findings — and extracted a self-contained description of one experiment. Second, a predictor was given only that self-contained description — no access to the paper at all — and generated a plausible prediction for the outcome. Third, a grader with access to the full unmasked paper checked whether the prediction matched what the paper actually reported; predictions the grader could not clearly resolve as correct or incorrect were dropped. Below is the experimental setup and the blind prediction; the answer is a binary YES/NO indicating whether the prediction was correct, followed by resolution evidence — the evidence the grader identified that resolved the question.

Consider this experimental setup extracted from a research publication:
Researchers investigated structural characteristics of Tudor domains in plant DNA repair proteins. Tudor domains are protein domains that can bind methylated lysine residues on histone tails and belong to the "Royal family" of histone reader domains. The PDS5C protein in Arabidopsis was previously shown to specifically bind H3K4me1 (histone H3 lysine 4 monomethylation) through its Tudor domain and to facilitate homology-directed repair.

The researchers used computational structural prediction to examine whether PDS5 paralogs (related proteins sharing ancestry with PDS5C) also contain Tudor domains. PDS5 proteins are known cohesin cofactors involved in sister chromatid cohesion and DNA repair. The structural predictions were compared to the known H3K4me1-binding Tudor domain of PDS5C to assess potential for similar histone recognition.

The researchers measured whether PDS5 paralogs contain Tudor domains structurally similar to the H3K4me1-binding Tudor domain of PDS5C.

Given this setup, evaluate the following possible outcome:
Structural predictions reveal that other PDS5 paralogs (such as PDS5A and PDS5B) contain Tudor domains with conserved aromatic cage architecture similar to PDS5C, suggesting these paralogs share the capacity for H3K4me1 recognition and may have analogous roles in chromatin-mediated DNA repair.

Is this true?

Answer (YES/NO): NO